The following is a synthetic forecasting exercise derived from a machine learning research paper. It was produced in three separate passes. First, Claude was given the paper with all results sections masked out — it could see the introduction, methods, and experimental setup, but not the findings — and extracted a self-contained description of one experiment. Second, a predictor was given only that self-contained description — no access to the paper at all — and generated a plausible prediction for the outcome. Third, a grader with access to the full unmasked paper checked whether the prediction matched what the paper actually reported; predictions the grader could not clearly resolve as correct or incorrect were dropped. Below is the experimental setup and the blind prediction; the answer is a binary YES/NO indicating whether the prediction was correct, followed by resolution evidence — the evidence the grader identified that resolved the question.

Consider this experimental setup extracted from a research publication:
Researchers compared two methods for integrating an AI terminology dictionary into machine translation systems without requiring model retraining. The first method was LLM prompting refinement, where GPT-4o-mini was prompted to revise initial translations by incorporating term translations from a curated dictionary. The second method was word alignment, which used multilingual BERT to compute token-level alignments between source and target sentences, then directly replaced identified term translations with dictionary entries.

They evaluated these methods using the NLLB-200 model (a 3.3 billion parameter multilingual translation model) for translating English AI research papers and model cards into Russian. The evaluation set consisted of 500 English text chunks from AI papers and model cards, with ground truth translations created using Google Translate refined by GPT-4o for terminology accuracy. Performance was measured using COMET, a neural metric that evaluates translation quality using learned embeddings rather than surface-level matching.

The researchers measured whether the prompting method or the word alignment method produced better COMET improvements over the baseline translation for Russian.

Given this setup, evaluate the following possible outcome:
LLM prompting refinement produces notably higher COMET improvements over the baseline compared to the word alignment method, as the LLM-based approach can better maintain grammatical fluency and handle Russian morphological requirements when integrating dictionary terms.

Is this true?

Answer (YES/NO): YES